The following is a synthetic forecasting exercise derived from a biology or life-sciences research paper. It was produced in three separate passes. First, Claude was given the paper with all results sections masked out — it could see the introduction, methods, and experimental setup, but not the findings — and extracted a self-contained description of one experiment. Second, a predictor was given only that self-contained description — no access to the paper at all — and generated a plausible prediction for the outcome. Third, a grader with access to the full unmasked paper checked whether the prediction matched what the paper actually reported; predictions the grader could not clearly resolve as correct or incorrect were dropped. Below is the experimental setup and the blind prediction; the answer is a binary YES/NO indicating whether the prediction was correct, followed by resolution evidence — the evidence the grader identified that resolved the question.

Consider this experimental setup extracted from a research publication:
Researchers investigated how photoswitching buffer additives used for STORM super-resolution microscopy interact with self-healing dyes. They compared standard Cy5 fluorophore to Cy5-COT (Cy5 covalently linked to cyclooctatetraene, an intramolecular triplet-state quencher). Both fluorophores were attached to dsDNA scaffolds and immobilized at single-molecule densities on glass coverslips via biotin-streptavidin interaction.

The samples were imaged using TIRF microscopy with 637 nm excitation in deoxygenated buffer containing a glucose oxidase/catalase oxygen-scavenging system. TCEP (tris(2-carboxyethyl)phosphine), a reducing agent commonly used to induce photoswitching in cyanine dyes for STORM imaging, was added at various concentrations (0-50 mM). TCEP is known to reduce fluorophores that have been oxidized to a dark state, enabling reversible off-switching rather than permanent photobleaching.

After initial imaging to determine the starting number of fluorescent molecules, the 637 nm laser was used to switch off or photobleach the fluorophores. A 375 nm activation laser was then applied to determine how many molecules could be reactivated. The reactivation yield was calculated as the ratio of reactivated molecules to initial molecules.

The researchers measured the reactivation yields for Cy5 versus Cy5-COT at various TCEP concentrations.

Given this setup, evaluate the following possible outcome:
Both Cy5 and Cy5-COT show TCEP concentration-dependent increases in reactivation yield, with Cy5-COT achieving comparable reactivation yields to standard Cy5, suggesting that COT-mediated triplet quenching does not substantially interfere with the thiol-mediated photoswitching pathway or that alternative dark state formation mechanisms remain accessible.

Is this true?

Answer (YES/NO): NO